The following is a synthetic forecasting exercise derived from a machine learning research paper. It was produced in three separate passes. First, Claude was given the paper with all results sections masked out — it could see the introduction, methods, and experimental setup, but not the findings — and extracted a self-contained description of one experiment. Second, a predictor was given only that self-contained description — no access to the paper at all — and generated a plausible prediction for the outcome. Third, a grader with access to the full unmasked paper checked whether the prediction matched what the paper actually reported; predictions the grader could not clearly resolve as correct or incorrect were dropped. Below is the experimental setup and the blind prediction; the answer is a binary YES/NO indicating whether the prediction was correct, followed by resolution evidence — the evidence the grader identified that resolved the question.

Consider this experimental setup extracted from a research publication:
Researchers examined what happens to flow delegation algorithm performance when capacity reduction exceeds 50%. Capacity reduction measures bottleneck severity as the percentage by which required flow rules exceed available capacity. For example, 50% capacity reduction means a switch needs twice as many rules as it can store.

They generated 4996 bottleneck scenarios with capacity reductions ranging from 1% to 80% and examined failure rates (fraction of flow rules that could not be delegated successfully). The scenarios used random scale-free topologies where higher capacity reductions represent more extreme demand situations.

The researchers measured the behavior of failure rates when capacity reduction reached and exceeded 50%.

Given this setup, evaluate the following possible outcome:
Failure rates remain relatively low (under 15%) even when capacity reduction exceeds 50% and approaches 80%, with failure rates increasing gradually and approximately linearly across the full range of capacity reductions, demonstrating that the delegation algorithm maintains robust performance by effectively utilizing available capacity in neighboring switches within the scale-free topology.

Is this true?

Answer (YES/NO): NO